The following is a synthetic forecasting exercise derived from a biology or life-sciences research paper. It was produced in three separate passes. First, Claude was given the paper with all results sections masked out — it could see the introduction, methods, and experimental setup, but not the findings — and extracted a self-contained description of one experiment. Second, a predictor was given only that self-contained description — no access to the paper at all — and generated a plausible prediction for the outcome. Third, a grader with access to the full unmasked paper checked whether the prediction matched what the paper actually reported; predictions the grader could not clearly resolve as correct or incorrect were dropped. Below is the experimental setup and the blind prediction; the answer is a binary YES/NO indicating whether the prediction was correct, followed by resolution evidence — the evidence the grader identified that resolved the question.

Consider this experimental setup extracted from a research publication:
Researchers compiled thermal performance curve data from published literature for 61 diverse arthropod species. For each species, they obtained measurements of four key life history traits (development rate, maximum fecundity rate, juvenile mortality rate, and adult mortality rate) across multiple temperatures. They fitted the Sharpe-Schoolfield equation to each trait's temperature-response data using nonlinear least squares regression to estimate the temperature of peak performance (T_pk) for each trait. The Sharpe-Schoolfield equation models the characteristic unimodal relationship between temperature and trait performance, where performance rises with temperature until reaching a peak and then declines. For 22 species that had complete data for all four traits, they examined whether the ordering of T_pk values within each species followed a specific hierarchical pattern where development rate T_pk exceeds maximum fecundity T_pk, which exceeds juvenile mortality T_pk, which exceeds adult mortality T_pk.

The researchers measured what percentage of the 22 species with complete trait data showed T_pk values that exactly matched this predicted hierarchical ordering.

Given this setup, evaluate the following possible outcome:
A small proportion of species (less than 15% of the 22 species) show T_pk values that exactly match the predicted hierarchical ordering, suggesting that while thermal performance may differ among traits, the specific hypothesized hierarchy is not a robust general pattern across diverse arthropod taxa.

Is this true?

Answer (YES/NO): NO